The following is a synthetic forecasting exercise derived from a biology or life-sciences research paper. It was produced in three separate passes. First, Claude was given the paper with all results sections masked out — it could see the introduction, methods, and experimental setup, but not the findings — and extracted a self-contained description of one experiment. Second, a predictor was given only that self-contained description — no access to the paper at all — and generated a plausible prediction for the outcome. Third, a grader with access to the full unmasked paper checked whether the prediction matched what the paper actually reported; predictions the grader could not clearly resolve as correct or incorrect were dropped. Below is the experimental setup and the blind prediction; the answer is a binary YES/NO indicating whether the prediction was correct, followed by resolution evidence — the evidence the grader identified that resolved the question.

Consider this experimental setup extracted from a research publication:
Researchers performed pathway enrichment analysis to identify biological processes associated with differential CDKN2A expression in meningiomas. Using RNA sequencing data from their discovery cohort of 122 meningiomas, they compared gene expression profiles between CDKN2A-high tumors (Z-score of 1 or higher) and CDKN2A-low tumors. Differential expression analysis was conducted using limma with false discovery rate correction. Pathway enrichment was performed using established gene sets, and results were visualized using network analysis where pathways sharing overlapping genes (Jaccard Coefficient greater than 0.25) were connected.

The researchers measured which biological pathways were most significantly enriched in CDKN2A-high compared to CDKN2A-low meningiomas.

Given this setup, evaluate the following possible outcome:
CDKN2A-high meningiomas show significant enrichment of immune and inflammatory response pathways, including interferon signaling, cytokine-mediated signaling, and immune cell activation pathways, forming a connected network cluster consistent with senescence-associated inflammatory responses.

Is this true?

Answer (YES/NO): NO